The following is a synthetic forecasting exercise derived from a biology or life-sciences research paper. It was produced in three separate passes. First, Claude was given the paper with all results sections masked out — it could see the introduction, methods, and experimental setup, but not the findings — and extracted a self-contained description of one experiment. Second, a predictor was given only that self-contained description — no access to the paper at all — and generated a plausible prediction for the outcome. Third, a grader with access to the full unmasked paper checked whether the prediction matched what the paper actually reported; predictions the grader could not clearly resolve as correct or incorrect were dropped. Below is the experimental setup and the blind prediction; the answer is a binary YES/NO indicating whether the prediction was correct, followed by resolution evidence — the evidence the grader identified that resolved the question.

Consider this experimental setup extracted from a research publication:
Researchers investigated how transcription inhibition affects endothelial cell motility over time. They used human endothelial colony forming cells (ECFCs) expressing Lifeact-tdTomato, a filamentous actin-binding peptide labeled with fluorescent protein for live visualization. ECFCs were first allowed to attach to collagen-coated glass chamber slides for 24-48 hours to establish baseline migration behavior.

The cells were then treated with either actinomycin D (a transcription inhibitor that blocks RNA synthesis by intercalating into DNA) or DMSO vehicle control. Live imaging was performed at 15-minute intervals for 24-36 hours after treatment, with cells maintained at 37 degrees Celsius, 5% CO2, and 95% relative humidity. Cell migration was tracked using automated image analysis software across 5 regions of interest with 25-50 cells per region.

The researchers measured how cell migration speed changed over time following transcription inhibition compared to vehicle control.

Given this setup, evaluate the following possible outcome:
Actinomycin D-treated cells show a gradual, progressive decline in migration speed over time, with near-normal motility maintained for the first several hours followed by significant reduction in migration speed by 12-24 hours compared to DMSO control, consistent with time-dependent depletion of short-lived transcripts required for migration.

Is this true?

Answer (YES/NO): NO